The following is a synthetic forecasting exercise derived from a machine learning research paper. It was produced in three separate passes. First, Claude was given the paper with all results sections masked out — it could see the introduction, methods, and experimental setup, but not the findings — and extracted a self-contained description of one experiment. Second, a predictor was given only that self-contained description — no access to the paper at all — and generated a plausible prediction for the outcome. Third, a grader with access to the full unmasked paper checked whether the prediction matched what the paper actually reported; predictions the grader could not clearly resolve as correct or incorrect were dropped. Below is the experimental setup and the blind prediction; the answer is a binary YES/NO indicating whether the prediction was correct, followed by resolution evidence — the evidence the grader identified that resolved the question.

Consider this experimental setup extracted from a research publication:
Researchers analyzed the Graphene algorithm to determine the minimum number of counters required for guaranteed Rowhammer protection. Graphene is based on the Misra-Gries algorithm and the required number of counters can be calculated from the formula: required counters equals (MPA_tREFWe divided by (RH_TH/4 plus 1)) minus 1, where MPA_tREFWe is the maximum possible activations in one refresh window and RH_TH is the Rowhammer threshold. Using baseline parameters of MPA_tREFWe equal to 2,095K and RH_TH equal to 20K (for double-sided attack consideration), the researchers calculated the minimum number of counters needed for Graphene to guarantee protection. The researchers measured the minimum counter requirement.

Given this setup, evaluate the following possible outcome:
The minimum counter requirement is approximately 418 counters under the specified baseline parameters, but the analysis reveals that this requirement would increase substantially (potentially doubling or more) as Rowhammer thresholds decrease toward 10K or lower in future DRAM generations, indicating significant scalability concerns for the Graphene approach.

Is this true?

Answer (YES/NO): NO